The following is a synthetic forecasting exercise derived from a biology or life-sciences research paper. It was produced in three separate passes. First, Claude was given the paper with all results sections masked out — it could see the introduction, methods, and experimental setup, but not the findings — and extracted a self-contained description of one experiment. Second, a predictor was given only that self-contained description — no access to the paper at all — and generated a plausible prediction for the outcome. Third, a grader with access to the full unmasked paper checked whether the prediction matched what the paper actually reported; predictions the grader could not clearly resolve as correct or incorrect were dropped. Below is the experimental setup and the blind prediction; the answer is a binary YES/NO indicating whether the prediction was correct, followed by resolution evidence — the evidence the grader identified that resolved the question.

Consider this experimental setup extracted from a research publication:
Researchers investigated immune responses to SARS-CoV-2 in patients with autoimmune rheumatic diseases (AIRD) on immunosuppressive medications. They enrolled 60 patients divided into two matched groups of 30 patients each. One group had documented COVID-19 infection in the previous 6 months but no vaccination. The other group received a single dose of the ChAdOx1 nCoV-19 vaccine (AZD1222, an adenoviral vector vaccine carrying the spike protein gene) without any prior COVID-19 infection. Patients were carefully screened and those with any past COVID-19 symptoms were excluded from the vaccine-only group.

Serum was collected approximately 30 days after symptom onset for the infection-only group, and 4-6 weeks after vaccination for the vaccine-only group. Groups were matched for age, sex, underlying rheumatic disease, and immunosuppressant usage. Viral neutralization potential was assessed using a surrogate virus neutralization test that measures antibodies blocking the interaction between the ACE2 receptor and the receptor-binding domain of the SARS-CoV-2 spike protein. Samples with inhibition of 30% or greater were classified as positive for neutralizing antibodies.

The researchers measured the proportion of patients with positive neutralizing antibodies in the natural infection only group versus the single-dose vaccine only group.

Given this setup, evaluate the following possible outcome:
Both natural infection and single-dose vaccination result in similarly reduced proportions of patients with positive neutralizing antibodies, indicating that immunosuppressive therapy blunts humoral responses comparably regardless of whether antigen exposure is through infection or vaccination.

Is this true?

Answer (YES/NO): NO